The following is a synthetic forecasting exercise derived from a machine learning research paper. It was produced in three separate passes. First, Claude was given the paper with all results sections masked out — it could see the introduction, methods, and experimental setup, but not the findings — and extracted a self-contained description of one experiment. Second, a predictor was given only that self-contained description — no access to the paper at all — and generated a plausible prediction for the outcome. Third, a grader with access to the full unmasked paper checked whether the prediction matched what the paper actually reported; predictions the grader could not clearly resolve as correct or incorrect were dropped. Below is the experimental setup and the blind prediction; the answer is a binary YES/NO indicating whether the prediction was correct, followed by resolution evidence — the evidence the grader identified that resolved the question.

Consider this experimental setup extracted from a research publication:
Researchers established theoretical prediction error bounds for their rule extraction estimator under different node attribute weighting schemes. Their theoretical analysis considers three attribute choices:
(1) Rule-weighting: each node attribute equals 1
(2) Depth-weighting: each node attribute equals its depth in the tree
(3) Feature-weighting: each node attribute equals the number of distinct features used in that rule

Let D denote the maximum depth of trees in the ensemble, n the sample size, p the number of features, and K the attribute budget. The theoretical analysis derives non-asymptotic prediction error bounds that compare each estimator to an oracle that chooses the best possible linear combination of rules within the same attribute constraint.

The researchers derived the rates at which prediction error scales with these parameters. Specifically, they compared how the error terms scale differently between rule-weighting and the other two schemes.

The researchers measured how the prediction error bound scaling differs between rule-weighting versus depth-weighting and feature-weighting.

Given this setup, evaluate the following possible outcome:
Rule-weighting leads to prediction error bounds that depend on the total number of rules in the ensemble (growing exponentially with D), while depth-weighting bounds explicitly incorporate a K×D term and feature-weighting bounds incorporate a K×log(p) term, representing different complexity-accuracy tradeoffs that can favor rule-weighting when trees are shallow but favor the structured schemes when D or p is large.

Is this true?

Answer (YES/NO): NO